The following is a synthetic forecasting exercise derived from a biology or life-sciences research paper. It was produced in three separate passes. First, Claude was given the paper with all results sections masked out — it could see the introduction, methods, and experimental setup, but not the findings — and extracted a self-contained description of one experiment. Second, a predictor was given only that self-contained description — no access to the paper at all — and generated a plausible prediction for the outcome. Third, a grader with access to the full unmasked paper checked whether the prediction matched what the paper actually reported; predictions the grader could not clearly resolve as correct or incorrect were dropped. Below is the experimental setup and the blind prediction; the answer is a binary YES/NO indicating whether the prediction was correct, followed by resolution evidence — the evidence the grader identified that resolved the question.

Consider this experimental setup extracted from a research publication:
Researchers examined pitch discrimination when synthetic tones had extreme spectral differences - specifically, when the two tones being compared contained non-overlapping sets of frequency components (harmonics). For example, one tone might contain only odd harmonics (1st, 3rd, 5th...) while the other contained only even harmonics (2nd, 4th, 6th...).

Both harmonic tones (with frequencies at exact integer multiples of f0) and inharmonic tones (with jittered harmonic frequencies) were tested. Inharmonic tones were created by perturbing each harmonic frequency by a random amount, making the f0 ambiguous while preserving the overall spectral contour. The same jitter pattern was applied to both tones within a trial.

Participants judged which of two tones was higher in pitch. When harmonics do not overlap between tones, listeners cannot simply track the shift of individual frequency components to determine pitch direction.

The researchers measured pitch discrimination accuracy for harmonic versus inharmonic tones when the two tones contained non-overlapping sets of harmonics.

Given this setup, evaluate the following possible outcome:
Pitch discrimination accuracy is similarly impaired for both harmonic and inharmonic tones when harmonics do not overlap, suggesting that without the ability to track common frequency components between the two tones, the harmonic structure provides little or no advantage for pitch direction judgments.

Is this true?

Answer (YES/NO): NO